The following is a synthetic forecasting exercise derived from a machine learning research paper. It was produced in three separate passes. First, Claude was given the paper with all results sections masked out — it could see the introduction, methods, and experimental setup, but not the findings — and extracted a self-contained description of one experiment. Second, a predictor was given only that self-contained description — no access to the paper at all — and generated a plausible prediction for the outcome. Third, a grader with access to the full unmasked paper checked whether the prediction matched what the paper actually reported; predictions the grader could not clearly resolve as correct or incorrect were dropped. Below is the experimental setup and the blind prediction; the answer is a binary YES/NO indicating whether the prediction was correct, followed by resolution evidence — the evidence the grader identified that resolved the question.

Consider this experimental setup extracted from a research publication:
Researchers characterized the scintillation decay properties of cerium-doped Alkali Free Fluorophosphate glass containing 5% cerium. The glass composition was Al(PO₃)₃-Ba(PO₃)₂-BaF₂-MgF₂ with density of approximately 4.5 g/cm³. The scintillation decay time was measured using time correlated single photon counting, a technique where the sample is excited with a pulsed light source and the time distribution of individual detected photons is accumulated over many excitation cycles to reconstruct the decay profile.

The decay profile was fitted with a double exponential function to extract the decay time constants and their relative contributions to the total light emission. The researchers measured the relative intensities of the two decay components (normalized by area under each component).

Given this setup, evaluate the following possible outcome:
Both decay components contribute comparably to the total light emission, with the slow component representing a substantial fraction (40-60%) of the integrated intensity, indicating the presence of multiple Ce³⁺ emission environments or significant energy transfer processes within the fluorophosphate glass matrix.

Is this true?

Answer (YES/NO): NO